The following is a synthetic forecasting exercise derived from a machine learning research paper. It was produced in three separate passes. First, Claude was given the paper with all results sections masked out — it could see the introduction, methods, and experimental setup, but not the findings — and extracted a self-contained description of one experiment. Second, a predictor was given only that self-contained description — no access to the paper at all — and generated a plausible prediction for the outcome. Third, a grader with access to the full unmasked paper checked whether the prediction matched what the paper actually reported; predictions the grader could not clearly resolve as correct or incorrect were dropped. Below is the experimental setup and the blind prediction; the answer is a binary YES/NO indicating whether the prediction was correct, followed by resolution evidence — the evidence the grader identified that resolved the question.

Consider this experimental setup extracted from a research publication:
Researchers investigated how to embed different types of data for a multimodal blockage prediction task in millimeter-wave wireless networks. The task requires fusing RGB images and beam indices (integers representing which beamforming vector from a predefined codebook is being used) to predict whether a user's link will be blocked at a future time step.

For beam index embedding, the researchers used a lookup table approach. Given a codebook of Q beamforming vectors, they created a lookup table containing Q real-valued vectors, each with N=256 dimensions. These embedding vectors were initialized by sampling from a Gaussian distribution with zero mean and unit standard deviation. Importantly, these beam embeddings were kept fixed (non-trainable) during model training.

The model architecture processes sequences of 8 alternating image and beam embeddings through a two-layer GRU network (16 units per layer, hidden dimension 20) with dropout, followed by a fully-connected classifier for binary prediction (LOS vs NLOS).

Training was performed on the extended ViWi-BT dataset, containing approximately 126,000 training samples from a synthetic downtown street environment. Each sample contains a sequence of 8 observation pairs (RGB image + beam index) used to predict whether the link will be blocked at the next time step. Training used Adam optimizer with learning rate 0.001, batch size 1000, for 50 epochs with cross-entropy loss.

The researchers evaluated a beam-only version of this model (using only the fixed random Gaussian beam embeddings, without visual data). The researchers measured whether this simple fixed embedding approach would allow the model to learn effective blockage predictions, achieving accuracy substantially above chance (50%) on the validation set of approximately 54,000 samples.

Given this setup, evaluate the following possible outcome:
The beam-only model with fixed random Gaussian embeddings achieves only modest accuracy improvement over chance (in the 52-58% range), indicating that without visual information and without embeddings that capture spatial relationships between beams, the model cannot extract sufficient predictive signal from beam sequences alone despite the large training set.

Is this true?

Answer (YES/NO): NO